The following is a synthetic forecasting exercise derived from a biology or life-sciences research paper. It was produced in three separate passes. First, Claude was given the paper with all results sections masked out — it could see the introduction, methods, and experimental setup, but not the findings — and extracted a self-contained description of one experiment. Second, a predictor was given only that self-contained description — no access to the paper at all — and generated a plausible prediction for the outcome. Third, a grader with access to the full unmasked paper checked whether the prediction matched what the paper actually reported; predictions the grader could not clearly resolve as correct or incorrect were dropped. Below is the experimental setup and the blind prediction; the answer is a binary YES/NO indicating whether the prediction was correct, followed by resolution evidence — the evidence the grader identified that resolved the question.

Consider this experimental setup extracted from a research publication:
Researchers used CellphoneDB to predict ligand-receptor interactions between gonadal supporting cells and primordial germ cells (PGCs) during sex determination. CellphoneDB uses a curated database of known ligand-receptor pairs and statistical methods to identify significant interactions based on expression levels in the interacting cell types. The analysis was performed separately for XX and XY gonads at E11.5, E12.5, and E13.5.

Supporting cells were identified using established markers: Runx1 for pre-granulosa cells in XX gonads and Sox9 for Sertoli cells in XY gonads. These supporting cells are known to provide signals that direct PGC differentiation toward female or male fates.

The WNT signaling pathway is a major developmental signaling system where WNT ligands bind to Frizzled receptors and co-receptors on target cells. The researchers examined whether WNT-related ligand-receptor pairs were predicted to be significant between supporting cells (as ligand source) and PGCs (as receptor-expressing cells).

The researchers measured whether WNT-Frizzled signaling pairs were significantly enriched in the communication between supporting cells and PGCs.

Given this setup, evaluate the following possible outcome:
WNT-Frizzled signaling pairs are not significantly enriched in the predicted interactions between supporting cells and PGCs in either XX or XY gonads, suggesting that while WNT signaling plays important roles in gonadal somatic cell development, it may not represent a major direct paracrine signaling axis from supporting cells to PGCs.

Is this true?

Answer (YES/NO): NO